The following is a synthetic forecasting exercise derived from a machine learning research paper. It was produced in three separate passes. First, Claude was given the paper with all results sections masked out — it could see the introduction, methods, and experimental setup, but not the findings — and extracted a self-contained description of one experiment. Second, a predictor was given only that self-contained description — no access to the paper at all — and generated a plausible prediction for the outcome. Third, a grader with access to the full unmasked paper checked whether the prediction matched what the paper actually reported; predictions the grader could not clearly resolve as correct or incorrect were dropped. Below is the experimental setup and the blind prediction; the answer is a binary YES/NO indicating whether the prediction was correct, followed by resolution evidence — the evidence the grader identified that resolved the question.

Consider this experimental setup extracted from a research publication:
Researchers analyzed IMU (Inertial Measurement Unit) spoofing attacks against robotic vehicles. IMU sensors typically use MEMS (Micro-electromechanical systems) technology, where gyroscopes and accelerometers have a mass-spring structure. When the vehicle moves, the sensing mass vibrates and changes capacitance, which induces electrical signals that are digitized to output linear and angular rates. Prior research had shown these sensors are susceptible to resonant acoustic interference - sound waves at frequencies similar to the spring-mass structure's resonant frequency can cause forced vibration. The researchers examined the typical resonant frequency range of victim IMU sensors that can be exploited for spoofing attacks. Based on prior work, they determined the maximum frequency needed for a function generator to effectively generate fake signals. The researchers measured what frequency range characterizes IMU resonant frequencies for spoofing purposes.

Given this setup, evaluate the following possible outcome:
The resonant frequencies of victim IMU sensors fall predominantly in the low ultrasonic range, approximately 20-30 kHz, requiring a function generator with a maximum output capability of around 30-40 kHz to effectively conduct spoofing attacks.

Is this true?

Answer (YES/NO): NO